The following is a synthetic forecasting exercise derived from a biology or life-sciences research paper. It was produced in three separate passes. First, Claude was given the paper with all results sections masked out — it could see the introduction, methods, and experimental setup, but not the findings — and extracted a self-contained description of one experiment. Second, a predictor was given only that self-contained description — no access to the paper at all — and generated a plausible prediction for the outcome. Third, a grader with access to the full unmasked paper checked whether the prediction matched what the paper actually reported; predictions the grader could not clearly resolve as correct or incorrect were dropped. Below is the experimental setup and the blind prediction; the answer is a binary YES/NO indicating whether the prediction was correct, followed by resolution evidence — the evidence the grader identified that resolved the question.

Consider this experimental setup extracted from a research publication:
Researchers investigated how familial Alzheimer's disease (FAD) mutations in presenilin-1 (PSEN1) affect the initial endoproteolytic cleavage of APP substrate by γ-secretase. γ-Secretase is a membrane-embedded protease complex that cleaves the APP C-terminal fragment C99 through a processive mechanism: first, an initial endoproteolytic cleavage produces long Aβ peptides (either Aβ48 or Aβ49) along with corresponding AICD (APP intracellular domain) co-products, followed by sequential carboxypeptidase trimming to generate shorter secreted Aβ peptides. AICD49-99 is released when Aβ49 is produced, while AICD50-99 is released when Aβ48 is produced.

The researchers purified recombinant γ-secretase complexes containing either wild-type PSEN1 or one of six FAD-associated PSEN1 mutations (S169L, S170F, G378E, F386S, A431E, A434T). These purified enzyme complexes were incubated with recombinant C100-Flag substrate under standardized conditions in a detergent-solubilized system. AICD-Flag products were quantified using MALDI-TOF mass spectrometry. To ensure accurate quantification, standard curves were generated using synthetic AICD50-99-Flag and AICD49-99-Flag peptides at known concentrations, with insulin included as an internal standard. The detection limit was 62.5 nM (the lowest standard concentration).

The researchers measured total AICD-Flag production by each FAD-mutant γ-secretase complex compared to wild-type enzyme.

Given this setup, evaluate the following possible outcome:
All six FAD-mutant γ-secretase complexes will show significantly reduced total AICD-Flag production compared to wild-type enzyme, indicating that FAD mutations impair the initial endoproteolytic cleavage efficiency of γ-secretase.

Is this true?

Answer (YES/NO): NO